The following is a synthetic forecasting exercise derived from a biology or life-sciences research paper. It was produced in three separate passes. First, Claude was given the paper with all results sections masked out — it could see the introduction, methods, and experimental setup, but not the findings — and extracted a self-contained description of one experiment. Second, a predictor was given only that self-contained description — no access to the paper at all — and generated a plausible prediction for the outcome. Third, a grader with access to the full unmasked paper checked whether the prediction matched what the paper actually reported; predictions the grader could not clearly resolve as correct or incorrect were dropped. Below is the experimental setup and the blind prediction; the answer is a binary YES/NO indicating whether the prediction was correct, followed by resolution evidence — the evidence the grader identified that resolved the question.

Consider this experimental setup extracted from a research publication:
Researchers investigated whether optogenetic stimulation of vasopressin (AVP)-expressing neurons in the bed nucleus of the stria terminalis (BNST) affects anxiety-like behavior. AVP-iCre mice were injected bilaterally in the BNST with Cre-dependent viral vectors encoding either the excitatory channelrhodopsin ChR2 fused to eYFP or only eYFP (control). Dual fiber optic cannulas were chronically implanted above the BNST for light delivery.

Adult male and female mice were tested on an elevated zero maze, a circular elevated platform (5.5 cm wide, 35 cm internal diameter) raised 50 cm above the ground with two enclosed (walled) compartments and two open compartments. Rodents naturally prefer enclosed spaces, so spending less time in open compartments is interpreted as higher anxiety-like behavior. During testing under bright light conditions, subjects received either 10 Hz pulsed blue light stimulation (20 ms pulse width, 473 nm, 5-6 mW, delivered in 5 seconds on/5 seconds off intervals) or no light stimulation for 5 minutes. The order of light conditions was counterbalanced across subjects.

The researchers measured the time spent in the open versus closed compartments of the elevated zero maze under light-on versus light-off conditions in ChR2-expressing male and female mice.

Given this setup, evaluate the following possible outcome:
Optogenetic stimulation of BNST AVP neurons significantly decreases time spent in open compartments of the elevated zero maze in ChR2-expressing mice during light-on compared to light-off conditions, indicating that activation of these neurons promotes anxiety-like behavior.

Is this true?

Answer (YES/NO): NO